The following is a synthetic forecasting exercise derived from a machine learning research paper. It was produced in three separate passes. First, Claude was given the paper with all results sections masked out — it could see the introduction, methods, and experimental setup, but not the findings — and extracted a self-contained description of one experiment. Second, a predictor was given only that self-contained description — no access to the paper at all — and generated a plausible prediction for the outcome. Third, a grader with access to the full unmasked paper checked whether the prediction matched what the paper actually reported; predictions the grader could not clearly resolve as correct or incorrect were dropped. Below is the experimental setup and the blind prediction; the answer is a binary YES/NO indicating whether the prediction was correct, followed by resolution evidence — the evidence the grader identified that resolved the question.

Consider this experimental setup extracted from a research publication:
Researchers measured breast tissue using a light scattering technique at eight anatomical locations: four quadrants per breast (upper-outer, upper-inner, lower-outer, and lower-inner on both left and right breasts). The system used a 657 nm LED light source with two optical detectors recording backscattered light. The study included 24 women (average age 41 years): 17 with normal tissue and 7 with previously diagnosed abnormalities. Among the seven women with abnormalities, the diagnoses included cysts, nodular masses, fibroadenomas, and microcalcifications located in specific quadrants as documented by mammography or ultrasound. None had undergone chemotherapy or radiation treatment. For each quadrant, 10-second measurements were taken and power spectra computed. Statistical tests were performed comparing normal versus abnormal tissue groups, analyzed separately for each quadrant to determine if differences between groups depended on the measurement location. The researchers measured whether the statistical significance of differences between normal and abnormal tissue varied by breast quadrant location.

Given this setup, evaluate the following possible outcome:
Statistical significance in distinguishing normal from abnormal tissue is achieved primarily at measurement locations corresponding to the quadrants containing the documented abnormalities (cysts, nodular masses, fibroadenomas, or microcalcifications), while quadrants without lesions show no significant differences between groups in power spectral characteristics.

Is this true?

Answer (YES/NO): NO